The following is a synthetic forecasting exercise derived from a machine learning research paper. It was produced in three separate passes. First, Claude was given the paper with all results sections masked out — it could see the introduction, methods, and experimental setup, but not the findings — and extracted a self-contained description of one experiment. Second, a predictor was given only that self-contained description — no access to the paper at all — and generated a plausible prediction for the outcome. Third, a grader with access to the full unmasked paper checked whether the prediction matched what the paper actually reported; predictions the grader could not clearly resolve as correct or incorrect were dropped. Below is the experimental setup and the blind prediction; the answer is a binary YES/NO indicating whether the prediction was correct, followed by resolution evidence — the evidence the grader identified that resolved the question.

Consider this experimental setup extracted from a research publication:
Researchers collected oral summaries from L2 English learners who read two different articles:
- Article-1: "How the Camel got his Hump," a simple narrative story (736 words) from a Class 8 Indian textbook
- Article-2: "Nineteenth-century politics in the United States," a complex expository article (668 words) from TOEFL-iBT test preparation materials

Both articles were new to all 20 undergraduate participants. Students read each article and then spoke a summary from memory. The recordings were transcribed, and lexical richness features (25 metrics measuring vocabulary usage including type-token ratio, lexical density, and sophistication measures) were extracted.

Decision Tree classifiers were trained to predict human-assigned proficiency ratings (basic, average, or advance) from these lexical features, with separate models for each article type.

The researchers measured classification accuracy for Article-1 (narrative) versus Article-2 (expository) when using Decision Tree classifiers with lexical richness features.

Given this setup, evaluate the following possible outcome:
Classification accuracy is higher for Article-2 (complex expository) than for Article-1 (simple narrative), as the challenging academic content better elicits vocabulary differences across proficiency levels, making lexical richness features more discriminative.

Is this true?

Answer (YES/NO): NO